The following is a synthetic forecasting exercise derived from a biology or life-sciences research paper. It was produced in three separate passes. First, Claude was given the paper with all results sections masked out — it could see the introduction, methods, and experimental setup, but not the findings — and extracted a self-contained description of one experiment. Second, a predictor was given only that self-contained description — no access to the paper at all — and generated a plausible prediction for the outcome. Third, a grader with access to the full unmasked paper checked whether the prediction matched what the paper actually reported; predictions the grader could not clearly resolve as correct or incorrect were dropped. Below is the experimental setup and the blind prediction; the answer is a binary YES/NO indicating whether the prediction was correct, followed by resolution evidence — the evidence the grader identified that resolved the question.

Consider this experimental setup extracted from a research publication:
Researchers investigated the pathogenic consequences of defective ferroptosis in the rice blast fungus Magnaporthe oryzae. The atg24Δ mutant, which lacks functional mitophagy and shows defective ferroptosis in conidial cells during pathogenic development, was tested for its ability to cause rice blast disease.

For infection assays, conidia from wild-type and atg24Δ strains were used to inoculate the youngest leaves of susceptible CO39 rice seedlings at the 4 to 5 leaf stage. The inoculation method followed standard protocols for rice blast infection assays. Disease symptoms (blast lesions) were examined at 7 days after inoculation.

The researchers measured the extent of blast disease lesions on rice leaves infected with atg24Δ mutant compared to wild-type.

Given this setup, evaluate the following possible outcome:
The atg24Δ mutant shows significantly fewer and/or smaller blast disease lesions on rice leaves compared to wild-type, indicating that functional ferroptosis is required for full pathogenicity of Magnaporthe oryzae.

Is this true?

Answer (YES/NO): YES